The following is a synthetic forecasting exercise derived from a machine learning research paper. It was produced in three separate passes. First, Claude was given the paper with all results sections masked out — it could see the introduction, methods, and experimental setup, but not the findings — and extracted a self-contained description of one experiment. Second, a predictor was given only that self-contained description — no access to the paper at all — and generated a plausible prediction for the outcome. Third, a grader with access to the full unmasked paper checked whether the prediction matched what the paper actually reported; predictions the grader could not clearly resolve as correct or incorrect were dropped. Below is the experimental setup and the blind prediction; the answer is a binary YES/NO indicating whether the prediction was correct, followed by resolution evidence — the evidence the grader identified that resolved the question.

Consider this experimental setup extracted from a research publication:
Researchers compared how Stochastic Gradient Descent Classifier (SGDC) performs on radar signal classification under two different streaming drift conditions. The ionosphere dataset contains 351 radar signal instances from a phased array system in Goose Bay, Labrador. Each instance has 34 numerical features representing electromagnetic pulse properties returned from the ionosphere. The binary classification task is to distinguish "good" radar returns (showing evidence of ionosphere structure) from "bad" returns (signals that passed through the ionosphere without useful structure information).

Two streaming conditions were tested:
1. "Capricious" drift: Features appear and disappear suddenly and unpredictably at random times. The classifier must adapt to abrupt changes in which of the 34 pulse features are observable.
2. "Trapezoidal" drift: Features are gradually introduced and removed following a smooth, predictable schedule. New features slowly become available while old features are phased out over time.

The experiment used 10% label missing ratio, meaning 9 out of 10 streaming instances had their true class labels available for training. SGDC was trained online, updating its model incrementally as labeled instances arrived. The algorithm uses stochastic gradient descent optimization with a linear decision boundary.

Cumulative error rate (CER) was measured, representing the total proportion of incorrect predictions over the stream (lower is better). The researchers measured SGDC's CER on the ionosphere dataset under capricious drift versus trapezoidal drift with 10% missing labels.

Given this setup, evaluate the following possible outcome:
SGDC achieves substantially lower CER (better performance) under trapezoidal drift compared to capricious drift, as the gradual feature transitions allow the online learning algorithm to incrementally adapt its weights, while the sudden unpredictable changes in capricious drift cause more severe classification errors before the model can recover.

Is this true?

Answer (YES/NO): NO